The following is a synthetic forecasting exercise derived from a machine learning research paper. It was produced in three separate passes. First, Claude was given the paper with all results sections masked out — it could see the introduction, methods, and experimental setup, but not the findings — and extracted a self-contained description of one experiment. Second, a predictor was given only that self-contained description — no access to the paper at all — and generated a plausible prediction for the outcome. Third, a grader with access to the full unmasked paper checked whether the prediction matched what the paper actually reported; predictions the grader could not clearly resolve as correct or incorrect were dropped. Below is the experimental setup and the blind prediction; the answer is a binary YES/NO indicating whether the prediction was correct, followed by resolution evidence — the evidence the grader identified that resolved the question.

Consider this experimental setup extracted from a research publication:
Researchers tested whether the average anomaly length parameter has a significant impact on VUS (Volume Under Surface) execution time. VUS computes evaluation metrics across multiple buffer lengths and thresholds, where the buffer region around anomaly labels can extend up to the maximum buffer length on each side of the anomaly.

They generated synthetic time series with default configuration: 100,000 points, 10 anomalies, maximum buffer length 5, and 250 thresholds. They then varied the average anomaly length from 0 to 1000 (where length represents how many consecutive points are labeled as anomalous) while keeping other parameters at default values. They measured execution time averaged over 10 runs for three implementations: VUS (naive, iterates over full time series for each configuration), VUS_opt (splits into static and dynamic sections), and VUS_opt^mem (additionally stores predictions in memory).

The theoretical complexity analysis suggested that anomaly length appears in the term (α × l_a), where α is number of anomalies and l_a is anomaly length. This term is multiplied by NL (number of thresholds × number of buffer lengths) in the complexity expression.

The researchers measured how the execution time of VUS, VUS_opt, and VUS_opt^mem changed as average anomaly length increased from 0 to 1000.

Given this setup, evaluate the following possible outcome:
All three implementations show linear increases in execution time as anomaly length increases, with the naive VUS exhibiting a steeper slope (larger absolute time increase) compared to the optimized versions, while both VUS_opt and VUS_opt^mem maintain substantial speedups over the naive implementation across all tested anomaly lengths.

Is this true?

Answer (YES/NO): NO